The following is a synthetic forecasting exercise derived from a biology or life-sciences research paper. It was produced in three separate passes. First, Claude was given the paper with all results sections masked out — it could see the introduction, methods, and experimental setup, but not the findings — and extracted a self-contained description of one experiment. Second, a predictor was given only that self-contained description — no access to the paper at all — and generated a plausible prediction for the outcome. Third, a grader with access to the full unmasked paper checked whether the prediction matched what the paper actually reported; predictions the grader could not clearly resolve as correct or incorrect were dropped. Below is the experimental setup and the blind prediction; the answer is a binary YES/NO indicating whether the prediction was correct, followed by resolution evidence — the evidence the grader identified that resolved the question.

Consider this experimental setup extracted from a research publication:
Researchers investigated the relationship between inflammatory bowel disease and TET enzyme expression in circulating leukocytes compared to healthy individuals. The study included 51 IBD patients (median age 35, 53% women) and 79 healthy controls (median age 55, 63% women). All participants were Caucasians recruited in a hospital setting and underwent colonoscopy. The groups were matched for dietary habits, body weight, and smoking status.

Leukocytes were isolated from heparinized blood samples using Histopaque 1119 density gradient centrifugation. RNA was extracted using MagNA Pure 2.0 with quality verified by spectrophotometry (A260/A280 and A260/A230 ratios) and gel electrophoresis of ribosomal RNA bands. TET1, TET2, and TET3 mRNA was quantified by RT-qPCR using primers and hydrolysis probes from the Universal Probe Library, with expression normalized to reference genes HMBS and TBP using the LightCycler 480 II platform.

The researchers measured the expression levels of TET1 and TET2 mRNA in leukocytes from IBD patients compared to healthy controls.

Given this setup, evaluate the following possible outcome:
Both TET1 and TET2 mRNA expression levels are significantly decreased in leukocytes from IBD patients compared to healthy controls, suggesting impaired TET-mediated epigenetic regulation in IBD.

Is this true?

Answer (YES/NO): NO